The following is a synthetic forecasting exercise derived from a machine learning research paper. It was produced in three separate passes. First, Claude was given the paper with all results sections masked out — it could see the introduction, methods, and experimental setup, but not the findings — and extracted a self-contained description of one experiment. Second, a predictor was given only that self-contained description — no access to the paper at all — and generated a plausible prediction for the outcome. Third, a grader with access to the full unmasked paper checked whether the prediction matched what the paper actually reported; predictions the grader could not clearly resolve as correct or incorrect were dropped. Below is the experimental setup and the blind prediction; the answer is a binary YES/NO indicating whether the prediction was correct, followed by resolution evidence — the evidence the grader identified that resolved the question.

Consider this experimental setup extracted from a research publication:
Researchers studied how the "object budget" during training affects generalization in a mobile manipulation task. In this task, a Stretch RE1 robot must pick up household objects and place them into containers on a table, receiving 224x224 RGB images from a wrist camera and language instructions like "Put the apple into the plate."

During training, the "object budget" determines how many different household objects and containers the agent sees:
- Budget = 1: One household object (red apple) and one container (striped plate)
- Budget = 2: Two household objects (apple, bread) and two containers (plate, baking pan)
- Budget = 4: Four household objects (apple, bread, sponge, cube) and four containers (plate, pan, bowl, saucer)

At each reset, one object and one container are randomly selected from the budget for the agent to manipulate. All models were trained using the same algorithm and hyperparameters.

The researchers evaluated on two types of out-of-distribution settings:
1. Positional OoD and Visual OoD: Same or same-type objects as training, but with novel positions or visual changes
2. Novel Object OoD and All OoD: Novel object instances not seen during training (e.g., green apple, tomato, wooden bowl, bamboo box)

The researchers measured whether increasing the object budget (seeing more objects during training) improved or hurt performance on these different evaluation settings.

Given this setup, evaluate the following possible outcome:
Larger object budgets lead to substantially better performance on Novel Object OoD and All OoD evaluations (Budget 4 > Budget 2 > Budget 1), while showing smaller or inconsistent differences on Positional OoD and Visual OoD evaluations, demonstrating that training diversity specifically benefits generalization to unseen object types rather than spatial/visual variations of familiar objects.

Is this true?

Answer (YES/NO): NO